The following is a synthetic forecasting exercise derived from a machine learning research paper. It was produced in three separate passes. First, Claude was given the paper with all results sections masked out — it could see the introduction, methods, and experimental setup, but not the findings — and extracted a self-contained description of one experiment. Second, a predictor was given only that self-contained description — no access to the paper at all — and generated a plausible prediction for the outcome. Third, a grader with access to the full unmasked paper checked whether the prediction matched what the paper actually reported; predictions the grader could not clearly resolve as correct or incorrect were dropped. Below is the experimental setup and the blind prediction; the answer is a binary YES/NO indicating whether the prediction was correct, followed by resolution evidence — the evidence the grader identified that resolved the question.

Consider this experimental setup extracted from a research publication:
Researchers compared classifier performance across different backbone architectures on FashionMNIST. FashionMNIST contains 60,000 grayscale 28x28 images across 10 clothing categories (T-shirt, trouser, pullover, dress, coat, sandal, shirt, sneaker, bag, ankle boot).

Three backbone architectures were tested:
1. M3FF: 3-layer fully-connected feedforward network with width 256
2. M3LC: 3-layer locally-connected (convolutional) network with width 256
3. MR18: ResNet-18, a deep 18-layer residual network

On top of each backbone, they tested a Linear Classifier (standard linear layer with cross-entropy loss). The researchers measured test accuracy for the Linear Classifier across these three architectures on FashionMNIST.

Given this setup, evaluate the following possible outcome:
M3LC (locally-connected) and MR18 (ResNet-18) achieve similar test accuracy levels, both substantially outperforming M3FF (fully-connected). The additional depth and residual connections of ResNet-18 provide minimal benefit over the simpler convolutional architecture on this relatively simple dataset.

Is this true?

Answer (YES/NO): YES